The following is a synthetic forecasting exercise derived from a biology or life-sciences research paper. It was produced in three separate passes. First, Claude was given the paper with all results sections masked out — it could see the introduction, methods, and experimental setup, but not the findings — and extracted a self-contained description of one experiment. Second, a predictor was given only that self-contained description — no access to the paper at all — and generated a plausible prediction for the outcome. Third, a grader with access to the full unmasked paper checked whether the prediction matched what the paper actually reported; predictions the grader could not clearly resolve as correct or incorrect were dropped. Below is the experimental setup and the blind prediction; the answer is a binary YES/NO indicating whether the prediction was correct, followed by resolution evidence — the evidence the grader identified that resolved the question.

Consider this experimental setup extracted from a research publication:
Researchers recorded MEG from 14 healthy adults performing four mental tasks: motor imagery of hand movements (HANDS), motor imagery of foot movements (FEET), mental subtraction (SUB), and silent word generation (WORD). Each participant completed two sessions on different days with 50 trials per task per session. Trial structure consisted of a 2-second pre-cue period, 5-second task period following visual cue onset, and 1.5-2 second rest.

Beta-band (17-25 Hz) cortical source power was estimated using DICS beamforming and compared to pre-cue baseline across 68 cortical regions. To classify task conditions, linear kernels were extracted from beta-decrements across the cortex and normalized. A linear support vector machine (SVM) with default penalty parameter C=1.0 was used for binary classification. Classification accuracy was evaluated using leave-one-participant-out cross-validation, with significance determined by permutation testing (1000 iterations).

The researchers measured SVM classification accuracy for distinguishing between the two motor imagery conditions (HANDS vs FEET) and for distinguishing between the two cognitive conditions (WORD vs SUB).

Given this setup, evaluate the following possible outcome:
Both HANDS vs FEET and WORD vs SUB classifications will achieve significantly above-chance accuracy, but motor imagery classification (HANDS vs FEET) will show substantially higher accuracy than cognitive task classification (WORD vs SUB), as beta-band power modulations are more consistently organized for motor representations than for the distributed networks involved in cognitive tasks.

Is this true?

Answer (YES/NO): NO